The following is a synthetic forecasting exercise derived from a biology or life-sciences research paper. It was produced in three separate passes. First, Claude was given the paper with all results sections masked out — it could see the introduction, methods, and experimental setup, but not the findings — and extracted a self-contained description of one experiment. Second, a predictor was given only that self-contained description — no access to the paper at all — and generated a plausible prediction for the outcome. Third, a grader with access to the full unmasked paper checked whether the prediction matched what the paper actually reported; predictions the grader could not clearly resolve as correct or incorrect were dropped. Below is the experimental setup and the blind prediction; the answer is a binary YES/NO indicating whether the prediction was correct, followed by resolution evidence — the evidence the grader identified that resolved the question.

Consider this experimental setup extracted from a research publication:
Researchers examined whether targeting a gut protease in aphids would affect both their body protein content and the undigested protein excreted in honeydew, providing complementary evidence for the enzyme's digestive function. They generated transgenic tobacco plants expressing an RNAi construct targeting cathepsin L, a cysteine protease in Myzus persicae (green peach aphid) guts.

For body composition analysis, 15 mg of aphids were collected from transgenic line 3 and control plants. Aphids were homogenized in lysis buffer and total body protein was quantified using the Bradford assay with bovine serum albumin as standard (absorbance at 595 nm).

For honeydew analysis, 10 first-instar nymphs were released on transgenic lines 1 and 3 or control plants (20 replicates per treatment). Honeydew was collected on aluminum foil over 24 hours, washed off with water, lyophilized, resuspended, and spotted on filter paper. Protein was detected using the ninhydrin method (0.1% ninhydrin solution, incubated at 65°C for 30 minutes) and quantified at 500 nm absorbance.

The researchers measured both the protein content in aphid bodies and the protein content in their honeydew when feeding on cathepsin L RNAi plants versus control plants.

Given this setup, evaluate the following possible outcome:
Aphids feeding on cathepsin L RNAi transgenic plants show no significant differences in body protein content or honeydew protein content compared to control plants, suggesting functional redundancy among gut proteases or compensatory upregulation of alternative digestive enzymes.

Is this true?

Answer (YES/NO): NO